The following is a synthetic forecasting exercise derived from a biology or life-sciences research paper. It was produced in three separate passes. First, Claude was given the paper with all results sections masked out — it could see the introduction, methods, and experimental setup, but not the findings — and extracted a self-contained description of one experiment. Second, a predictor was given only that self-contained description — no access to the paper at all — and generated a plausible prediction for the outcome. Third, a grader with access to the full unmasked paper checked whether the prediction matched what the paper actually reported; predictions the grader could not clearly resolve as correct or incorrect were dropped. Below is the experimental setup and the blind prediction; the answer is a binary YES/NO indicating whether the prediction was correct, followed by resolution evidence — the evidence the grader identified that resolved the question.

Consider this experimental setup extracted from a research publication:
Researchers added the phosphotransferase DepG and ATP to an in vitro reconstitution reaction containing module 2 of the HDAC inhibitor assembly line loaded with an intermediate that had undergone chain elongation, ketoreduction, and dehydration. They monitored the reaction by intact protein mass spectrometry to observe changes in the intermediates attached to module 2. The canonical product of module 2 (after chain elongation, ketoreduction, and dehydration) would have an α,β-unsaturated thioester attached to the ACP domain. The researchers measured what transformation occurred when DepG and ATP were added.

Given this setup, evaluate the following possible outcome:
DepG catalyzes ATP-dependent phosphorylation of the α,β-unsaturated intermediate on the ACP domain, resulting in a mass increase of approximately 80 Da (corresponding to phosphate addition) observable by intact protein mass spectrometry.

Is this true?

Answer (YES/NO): NO